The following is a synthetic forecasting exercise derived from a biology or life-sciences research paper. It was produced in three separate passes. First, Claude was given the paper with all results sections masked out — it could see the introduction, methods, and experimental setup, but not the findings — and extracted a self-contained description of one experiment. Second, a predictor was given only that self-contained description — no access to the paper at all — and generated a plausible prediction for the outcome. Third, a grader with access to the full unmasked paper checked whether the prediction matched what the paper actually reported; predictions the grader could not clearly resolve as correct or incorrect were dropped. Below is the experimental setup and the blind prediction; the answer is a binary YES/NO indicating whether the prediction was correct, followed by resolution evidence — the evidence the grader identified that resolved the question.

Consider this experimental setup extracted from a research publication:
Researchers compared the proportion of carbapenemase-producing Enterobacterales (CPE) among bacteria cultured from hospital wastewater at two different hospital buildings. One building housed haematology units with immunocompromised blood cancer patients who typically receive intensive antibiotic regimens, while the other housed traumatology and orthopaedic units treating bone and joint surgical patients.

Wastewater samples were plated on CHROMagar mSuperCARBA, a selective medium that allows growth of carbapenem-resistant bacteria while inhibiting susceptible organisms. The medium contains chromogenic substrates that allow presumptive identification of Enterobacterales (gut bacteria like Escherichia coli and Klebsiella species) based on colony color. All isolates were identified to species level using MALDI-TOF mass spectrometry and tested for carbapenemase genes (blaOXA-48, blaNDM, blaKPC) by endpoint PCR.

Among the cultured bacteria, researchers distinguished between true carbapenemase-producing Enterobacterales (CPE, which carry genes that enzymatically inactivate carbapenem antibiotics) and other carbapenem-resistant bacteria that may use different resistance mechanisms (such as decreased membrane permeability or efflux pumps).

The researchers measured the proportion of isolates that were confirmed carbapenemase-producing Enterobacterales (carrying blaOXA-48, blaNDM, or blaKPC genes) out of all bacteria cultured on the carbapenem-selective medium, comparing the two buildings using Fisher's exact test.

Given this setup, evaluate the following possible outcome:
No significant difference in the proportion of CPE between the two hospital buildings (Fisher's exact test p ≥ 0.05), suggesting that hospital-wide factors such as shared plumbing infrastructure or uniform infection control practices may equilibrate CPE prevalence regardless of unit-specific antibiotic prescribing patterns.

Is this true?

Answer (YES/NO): NO